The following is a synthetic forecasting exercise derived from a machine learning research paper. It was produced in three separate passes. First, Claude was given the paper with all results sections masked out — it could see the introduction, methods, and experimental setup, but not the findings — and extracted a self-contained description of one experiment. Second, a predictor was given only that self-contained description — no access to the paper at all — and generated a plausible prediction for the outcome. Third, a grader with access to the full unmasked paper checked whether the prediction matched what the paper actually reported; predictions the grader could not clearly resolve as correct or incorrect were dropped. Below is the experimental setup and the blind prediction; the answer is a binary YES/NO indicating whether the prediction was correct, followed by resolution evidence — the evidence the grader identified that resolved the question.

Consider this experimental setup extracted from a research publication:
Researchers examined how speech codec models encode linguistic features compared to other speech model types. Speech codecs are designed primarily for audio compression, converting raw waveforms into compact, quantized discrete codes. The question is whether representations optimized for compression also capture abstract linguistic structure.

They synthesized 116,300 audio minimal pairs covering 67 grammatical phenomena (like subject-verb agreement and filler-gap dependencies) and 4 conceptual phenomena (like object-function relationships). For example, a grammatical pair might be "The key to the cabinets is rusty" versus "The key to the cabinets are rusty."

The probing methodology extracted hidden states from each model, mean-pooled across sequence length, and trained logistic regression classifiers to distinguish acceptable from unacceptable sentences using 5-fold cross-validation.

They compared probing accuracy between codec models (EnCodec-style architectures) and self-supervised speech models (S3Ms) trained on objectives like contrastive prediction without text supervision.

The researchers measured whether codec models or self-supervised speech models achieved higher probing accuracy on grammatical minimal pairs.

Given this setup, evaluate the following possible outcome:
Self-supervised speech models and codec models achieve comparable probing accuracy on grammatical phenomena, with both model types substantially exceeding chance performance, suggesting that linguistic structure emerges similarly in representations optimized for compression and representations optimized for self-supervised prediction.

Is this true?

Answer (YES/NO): NO